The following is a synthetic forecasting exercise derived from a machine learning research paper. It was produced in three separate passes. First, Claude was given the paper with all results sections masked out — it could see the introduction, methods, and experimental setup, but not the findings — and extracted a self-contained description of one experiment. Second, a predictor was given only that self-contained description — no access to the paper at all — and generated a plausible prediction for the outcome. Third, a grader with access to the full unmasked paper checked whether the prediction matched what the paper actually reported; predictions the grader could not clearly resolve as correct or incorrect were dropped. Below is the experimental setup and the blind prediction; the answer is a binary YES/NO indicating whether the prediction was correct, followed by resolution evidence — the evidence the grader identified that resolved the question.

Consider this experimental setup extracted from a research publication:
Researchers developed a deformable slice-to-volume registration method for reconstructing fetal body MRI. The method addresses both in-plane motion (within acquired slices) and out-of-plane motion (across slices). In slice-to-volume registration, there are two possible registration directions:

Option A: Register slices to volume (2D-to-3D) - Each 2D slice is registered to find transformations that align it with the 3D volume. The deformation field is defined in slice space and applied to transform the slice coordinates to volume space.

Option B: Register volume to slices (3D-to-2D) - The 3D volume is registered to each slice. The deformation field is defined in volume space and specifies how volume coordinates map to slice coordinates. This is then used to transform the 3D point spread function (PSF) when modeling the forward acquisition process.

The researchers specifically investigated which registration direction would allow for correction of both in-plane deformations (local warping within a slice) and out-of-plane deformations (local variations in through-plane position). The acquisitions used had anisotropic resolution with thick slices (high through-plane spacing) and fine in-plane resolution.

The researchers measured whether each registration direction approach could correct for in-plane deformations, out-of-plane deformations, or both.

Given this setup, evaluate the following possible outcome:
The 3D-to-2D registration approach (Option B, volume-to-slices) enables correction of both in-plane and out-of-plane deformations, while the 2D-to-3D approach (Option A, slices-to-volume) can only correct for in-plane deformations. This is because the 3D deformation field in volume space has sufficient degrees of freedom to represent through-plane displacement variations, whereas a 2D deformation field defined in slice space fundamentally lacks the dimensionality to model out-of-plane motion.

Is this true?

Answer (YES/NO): YES